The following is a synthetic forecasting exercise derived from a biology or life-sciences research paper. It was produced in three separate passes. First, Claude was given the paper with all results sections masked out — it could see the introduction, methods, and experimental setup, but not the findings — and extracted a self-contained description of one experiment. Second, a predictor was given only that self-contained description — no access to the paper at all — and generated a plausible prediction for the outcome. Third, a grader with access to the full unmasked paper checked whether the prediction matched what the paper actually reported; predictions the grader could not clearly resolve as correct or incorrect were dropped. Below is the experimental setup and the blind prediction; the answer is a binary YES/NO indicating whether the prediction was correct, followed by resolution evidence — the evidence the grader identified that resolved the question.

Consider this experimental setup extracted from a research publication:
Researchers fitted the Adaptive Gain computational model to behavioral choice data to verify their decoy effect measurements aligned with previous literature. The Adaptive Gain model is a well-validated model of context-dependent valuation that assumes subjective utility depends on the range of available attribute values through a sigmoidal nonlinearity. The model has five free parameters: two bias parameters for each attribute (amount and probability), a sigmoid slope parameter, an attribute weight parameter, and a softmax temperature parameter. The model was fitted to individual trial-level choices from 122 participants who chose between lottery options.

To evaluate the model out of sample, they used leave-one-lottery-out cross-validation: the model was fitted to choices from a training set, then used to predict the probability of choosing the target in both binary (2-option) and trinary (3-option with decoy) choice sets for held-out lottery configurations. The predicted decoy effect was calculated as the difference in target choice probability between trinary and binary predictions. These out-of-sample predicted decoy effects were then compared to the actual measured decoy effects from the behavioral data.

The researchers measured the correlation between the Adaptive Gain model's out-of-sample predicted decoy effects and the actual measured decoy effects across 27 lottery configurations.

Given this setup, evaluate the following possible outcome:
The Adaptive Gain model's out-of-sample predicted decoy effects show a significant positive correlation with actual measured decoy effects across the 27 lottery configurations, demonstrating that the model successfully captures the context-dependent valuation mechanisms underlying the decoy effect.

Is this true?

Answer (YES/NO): NO